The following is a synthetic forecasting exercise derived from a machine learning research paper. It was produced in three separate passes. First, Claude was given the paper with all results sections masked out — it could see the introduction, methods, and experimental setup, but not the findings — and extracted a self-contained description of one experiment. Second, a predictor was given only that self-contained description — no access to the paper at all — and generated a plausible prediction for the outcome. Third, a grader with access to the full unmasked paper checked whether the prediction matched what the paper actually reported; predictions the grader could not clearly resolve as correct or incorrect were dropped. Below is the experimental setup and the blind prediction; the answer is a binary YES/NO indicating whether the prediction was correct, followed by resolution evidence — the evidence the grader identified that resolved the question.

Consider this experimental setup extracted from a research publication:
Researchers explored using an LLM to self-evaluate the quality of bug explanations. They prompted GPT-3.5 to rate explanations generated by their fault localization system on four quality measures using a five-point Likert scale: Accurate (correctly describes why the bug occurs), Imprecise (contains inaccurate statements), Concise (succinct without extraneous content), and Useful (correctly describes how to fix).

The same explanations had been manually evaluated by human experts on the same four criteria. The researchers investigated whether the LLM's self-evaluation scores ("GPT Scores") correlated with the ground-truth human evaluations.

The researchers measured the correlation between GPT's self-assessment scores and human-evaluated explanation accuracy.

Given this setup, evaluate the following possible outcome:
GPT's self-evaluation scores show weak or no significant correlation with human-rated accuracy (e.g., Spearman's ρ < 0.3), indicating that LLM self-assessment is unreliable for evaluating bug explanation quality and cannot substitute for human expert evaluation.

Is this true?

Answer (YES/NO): NO